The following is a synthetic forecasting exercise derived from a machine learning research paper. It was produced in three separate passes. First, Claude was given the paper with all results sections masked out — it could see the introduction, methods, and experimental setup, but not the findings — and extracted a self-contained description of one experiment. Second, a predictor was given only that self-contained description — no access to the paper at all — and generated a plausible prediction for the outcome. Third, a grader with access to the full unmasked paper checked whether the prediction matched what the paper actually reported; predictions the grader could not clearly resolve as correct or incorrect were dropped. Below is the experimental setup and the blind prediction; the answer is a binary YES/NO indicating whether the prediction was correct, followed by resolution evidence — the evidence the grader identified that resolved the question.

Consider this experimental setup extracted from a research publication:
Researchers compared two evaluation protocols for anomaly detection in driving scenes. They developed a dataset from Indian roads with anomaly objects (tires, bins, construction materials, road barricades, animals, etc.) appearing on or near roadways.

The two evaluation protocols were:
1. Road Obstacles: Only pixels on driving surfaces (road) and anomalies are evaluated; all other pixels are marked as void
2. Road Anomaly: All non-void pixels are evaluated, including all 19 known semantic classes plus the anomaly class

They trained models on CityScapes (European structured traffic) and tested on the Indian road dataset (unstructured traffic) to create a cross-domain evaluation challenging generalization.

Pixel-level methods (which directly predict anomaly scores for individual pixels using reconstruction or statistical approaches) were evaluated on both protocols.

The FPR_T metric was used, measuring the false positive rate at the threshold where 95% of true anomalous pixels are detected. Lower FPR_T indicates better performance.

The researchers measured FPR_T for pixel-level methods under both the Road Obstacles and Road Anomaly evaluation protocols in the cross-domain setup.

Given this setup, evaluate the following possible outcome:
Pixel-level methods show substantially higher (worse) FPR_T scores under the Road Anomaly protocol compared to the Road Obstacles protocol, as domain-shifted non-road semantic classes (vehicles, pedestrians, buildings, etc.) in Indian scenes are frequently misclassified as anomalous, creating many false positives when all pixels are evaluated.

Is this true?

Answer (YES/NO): YES